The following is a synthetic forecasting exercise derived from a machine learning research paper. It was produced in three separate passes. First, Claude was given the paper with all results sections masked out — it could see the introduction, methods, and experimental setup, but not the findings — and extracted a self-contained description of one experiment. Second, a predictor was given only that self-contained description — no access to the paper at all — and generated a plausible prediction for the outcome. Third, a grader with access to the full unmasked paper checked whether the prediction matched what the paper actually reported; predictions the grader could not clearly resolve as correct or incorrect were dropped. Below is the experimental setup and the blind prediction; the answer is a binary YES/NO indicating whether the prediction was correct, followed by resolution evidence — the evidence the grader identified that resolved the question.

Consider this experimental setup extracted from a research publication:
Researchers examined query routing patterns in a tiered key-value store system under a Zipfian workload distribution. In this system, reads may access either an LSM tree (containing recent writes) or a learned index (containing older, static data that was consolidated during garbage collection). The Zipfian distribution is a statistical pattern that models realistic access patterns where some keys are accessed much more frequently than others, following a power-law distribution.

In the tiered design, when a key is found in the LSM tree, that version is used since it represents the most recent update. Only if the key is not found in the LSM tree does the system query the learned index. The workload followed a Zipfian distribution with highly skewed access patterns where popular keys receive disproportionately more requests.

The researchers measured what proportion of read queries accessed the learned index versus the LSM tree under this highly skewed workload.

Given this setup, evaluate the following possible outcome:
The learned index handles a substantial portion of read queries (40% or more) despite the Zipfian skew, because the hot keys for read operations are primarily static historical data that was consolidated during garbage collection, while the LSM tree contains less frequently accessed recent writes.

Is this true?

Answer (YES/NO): NO